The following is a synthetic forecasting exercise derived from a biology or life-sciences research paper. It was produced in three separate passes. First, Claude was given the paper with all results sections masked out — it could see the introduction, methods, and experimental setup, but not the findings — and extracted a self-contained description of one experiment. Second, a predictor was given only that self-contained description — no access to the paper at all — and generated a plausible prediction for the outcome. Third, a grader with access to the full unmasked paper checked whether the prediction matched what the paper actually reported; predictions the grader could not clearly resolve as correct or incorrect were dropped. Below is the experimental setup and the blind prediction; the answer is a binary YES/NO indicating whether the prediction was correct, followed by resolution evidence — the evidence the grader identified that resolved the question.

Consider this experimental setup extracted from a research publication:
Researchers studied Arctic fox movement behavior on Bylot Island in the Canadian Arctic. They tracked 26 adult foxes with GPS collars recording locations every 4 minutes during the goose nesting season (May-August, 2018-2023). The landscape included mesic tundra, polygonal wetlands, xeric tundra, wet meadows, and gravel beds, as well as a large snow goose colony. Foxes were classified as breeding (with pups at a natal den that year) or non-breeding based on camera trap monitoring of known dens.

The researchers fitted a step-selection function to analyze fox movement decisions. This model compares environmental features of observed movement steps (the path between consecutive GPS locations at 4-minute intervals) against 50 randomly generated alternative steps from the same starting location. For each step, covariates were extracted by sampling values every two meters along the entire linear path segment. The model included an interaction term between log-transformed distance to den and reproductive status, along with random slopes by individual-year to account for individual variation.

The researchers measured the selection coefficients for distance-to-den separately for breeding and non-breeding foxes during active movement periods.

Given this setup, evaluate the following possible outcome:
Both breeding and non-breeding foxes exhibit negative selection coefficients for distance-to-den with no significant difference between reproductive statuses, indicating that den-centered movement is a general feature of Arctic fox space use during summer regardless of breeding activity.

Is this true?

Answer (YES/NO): NO